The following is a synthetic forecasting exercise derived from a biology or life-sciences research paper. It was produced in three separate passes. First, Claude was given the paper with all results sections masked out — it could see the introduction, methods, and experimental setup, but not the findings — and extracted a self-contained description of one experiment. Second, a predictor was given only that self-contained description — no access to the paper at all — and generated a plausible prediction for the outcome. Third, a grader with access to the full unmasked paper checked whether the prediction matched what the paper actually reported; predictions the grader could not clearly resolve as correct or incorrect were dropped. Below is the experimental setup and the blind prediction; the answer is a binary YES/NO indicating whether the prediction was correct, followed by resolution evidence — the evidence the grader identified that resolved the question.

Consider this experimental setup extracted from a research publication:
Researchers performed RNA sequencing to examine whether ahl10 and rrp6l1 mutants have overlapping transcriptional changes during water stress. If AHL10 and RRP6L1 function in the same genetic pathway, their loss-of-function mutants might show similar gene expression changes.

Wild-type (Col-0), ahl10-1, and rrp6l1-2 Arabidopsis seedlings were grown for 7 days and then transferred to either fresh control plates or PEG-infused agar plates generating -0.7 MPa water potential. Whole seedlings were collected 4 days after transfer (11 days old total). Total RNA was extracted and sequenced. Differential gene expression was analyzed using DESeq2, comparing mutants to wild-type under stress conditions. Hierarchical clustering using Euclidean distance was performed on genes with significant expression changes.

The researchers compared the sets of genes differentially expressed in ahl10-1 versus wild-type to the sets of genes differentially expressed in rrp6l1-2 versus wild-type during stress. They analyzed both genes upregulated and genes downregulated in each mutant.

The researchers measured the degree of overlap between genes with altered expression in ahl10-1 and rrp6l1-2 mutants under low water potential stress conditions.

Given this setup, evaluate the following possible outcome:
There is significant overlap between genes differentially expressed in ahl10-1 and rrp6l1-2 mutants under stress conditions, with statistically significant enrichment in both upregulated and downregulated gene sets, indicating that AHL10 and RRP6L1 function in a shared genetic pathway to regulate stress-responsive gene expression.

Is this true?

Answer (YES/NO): NO